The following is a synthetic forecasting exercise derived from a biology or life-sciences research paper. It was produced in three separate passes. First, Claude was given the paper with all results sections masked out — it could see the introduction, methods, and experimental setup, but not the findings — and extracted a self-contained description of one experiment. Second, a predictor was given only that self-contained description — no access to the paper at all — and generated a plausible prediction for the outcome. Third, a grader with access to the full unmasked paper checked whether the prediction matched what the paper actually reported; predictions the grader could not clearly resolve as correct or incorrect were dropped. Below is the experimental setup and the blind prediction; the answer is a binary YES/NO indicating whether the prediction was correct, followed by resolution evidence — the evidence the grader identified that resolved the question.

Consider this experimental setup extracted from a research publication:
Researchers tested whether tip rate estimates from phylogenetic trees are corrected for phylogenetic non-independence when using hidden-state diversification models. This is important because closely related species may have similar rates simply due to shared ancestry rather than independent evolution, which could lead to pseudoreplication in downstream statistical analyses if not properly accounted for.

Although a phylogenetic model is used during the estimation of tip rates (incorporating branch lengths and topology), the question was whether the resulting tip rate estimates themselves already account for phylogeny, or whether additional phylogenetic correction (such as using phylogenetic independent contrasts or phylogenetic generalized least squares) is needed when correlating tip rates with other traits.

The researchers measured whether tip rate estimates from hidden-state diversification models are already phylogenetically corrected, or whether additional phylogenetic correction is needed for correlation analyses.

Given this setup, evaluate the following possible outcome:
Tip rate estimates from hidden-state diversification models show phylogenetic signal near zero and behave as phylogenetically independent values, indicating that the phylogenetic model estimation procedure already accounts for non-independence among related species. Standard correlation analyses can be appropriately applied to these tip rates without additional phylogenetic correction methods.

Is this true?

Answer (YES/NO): NO